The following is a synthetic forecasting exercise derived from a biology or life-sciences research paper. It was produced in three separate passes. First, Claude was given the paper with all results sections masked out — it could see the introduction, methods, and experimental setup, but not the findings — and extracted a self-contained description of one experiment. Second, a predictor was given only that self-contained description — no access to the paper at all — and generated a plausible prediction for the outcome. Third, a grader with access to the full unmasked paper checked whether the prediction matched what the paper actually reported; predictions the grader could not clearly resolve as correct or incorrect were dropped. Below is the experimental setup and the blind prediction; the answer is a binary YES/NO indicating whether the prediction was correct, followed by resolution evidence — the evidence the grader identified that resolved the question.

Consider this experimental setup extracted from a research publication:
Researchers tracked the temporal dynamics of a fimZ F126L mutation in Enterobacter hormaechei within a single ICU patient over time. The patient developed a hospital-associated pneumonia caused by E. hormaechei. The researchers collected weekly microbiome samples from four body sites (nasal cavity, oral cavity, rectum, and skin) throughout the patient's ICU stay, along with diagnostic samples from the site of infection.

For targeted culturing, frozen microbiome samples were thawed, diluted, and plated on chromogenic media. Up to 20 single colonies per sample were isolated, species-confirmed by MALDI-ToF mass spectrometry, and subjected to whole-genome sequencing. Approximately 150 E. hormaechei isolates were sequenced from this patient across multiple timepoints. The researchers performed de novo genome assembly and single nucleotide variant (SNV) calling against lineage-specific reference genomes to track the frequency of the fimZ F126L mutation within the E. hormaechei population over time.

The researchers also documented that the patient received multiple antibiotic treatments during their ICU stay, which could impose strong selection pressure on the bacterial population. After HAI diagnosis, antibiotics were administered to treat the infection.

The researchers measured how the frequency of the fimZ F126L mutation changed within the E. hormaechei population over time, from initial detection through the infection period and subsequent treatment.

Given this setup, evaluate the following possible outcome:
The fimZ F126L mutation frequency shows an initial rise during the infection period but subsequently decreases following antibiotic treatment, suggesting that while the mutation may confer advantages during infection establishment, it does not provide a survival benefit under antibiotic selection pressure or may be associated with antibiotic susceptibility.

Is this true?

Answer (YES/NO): YES